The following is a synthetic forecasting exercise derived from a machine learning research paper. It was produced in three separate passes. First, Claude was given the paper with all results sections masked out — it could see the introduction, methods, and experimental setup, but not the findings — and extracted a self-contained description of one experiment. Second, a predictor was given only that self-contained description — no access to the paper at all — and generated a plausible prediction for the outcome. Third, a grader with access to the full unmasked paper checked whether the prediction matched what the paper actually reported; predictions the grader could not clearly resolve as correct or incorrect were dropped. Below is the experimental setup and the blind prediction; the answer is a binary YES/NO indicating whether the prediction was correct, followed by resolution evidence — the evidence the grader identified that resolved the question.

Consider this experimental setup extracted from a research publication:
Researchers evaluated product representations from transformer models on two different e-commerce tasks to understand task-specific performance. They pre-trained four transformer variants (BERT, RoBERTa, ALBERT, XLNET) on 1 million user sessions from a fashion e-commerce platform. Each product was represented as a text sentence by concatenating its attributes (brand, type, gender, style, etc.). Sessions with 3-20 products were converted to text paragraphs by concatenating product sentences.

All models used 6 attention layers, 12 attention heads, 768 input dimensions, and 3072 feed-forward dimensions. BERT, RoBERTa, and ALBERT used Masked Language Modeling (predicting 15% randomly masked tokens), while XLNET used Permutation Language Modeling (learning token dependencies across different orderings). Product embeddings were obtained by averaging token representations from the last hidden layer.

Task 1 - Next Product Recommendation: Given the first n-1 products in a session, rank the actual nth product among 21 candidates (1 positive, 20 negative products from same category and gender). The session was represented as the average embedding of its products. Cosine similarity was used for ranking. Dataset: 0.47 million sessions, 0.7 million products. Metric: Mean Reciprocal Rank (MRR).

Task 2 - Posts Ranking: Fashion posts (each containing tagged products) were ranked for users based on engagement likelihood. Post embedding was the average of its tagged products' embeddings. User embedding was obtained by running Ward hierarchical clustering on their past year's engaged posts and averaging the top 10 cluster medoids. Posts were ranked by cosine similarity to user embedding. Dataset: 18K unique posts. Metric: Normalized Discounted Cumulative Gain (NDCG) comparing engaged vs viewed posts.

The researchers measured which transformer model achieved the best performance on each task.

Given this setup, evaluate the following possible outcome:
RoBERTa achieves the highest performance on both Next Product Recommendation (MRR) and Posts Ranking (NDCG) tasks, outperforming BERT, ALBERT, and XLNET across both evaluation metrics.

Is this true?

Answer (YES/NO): NO